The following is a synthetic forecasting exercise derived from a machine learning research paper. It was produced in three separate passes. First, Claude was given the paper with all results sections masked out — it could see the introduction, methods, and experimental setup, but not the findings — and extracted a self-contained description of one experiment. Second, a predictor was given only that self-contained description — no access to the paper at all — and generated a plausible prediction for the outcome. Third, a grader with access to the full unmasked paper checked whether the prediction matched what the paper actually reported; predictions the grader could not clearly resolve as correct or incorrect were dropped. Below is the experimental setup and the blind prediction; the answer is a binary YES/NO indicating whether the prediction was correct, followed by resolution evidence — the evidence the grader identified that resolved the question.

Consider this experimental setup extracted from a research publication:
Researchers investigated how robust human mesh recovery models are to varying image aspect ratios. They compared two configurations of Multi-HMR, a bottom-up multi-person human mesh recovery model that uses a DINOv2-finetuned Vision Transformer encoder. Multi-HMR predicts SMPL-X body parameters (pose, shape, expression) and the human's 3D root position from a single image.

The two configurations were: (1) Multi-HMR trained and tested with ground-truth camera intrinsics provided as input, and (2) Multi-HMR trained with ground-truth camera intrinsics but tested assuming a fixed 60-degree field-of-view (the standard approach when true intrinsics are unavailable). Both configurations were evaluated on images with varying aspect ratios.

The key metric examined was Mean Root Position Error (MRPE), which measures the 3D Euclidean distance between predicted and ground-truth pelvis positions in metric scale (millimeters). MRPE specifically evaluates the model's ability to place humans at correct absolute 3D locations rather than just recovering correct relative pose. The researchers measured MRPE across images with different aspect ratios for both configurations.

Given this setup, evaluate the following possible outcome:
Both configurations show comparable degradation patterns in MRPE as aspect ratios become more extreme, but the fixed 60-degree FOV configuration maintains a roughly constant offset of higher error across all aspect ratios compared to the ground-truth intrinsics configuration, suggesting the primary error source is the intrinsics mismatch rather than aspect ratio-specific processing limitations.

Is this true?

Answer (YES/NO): NO